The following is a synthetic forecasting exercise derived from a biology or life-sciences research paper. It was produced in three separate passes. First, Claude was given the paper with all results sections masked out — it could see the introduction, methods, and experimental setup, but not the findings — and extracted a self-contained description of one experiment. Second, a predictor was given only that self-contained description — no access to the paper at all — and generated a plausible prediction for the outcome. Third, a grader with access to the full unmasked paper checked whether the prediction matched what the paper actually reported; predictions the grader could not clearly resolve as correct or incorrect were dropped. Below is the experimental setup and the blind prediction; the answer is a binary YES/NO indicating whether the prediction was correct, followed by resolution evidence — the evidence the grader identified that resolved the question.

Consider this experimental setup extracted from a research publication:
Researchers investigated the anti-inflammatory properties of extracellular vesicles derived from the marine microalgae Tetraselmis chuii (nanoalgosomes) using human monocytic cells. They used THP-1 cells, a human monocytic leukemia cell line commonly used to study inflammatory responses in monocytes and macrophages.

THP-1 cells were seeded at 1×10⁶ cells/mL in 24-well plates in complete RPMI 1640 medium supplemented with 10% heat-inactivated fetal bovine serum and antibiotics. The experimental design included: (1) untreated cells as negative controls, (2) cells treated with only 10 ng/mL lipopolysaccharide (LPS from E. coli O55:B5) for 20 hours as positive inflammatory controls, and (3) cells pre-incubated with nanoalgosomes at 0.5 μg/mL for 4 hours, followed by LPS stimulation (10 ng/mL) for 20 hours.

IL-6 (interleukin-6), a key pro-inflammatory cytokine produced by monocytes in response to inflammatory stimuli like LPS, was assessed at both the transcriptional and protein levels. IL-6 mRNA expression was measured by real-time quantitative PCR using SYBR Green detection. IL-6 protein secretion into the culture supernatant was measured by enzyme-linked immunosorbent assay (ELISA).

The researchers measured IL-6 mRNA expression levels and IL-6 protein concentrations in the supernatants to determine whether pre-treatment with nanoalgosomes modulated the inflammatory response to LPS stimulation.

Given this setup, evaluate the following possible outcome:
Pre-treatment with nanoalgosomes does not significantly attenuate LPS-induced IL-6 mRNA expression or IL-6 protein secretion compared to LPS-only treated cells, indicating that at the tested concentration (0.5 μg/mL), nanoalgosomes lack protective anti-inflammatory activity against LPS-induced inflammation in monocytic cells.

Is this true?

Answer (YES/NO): NO